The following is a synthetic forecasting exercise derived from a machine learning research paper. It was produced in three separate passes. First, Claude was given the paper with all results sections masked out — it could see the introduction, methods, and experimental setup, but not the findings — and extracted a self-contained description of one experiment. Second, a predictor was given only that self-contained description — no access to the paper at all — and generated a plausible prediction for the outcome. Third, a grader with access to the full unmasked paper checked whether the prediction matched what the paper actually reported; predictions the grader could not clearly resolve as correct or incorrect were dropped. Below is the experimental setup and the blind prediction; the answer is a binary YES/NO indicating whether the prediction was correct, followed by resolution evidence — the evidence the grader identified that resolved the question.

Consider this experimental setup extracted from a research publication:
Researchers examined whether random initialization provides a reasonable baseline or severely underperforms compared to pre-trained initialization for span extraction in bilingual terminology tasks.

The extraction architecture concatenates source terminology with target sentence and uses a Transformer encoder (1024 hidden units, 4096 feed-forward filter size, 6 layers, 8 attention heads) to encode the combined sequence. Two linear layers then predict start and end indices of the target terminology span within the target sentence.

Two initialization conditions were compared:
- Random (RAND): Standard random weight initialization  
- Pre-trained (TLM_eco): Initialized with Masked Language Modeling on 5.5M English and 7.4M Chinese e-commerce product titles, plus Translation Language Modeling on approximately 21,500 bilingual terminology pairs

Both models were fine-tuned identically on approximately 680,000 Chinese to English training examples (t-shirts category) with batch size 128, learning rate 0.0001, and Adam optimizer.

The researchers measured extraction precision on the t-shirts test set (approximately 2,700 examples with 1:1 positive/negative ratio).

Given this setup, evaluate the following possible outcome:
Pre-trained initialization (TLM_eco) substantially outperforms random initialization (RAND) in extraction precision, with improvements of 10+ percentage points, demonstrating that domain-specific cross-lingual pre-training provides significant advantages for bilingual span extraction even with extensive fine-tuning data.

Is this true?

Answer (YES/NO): YES